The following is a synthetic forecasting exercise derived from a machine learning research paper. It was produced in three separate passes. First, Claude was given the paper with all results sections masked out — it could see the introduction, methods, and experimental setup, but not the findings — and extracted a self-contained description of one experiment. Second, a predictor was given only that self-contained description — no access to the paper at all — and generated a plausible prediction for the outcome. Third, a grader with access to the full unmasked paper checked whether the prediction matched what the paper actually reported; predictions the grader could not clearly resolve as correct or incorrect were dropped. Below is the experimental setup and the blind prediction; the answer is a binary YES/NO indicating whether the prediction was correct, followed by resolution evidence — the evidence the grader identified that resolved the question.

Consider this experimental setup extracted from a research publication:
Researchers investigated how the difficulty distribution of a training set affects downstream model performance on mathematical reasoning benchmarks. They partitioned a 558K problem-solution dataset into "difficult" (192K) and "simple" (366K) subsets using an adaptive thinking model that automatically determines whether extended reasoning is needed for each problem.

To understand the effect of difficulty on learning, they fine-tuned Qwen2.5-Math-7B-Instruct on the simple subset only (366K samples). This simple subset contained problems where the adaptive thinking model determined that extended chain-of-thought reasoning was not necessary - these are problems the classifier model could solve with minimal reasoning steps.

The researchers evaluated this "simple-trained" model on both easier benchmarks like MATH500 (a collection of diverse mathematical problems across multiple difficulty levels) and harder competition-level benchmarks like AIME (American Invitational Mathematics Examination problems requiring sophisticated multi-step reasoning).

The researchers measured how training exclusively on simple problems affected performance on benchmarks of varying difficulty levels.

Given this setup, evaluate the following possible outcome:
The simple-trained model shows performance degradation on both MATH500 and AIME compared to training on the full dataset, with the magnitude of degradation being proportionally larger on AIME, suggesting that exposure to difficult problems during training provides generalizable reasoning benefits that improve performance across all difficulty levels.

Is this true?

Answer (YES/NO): YES